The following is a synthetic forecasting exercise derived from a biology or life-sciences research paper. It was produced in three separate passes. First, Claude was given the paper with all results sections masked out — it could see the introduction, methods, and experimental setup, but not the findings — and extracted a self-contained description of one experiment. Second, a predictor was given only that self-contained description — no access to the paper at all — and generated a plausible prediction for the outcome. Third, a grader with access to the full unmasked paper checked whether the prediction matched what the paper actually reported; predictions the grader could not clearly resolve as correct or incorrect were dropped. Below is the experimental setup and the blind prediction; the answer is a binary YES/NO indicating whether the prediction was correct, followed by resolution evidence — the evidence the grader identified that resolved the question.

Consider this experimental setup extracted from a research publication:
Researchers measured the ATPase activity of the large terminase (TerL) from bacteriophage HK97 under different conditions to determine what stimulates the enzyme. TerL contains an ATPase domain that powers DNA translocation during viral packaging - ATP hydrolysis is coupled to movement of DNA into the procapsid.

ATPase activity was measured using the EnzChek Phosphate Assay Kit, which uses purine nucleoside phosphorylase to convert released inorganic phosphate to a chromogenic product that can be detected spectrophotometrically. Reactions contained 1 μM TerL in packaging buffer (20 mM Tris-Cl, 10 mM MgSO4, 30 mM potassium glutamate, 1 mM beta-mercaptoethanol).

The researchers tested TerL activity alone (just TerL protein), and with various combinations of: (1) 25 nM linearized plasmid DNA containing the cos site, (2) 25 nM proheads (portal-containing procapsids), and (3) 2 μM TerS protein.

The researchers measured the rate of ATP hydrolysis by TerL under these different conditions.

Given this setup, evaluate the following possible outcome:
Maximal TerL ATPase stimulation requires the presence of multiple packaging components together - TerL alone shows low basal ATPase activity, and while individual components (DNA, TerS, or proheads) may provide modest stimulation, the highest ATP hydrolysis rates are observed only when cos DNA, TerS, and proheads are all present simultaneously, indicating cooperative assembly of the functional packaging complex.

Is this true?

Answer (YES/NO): YES